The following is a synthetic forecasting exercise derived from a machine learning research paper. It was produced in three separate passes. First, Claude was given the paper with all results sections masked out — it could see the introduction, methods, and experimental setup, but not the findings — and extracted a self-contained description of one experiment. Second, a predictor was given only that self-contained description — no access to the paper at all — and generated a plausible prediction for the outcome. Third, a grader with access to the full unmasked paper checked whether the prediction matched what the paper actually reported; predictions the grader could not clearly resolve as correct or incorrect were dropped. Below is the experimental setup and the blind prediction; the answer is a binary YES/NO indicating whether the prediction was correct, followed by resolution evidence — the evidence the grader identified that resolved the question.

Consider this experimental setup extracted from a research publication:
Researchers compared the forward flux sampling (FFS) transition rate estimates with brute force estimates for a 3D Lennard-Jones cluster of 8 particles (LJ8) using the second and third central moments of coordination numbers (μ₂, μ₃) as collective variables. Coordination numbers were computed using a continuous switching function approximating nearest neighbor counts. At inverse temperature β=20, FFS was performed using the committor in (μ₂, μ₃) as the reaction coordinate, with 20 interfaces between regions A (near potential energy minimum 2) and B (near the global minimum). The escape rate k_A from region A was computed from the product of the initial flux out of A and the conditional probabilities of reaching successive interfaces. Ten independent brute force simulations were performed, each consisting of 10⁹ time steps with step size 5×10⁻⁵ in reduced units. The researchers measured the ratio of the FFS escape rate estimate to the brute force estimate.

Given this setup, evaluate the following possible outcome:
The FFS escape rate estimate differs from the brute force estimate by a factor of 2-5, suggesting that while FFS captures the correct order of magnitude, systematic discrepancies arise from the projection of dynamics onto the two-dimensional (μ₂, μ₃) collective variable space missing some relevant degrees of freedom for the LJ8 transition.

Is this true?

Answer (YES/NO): NO